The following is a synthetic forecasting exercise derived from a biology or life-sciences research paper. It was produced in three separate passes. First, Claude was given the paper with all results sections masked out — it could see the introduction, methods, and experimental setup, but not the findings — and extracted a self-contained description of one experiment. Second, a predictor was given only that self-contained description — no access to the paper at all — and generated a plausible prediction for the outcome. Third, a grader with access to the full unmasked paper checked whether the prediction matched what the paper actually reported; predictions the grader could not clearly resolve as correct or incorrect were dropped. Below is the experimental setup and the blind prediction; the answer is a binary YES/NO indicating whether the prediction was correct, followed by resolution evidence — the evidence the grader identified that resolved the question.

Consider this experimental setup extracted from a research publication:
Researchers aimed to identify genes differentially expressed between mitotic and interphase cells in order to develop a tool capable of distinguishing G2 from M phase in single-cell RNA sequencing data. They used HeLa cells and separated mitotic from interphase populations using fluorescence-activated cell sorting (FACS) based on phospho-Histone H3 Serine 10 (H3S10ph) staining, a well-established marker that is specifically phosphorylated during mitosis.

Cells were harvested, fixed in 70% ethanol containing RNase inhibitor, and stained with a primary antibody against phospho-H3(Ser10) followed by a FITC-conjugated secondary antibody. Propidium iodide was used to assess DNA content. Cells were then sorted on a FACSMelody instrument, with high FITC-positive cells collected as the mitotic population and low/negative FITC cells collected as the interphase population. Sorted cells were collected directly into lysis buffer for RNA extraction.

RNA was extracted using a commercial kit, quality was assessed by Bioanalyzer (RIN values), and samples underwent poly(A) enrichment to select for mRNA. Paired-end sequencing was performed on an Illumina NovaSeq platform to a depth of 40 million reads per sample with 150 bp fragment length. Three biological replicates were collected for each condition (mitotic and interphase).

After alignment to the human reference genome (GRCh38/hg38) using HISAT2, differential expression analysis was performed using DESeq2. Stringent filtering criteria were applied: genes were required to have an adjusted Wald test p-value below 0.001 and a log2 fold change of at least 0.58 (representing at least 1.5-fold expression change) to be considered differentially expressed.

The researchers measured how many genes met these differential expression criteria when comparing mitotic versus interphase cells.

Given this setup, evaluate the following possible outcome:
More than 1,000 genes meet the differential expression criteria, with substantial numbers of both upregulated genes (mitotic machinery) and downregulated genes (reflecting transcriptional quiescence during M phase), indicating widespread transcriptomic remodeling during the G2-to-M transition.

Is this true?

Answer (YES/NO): NO